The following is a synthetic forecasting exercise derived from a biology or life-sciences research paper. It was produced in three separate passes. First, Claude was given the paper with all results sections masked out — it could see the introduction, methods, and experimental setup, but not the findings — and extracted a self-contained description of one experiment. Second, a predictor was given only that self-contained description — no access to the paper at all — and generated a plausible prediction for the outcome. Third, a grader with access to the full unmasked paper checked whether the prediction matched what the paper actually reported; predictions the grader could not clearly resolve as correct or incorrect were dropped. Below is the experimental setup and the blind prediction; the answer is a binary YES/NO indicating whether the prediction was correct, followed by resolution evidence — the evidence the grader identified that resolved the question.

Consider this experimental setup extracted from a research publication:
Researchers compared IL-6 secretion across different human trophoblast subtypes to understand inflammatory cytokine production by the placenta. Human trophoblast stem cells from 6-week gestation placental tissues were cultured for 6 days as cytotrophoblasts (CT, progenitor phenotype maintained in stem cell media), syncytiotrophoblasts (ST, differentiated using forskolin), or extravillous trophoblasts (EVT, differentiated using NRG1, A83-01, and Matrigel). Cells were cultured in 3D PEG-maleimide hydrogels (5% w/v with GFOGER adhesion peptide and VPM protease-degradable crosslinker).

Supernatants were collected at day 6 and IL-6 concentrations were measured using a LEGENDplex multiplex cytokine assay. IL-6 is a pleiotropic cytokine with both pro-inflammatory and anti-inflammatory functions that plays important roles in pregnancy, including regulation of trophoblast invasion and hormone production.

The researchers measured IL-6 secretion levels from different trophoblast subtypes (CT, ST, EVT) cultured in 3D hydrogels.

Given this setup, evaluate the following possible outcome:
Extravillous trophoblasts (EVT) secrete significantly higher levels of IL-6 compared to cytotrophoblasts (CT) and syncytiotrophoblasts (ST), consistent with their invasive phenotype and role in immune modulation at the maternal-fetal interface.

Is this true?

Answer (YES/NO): YES